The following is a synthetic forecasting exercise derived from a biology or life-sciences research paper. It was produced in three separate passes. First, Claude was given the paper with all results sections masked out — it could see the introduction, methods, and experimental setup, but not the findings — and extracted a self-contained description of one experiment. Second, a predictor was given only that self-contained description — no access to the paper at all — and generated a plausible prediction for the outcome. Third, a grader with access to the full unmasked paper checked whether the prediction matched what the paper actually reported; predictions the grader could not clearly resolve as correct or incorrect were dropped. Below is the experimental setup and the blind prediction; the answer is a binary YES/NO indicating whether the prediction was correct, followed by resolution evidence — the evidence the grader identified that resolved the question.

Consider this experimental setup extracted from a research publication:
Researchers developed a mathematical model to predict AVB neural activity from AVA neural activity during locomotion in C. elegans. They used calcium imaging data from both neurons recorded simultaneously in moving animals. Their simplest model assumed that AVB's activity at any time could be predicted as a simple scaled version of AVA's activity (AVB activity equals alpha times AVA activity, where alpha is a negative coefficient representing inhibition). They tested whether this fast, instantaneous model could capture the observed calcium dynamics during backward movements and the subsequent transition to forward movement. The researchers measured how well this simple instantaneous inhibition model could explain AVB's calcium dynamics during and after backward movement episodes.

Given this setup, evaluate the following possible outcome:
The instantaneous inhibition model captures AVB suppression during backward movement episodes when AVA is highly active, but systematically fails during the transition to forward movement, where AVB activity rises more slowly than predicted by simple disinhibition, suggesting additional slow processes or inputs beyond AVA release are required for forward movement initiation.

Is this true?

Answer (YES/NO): NO